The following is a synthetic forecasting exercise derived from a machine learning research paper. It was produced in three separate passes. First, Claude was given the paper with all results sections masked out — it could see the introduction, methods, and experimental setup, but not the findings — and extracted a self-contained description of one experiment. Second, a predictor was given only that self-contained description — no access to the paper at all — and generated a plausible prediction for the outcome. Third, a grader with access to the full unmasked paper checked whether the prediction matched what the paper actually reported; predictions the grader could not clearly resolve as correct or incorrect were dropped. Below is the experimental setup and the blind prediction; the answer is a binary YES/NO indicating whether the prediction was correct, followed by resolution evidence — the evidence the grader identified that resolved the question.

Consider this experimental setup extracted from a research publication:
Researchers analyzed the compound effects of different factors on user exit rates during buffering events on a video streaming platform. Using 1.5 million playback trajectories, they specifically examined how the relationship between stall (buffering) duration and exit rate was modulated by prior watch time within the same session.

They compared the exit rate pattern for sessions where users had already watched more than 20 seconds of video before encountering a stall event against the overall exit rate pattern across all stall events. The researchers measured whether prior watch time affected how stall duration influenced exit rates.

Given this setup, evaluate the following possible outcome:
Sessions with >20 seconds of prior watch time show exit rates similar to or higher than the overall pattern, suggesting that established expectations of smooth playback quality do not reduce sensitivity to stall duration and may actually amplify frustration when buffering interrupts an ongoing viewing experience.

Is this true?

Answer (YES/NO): NO